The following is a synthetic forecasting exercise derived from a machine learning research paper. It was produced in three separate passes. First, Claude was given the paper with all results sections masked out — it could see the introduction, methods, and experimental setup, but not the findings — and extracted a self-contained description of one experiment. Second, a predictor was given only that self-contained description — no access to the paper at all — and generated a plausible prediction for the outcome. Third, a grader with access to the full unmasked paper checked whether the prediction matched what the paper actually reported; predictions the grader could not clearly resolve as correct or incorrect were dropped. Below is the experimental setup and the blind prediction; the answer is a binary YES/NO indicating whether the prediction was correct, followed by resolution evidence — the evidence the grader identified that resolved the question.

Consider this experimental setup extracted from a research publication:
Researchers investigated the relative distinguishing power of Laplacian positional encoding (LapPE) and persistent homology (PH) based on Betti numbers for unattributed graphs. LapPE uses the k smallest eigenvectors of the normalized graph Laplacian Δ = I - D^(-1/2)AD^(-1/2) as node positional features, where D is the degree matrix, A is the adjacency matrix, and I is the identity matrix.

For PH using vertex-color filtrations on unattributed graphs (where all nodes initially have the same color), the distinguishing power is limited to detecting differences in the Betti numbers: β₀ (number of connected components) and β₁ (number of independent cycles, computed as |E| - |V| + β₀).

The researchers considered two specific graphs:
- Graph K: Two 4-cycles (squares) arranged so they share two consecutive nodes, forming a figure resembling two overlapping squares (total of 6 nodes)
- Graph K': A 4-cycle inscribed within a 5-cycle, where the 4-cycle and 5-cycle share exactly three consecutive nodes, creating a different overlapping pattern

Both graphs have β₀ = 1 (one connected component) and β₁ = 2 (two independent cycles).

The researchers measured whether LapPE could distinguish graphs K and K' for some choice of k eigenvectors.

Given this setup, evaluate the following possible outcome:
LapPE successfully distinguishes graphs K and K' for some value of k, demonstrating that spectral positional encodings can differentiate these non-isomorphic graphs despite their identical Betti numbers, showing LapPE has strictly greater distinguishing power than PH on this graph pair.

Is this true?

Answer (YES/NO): YES